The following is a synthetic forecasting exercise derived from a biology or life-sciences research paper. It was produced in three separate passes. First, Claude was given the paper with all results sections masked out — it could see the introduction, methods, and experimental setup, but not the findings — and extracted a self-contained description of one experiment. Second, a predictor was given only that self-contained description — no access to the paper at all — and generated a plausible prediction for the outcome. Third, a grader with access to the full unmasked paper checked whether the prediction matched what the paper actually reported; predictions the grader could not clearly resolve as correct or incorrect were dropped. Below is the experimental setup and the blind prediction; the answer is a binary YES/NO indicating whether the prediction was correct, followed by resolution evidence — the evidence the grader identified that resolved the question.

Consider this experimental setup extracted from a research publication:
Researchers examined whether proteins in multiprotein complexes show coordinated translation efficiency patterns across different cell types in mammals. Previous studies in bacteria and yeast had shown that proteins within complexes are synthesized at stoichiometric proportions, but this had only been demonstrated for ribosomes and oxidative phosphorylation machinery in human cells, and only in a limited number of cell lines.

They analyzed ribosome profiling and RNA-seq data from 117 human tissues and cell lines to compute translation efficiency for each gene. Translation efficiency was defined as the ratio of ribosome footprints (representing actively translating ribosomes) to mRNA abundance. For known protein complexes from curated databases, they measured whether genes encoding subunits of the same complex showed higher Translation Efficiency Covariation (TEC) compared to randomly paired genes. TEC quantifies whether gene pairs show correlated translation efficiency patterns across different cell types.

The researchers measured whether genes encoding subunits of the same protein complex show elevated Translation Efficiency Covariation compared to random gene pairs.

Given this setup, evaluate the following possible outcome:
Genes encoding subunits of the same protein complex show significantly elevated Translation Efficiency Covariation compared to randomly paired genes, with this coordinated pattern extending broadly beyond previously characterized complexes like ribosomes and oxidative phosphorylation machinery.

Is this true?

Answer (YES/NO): YES